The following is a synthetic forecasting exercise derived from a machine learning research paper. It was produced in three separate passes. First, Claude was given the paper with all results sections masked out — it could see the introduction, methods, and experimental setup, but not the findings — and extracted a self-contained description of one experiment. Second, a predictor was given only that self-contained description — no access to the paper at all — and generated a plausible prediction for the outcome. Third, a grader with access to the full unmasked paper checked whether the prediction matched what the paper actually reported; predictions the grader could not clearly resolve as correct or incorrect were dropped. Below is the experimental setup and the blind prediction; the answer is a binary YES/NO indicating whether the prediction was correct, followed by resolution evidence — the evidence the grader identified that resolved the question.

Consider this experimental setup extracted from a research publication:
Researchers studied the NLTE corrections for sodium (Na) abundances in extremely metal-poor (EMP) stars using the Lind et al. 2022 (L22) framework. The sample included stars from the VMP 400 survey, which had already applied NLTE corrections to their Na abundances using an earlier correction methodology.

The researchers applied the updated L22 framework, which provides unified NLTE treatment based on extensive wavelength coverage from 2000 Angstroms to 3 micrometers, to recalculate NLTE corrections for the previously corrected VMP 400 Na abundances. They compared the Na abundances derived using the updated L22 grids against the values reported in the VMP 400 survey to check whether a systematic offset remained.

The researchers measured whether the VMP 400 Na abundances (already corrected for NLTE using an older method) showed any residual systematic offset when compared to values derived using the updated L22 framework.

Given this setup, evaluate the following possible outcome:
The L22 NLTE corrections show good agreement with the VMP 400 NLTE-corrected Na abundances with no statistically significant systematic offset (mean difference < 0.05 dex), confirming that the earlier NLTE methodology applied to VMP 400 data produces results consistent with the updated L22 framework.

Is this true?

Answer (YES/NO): NO